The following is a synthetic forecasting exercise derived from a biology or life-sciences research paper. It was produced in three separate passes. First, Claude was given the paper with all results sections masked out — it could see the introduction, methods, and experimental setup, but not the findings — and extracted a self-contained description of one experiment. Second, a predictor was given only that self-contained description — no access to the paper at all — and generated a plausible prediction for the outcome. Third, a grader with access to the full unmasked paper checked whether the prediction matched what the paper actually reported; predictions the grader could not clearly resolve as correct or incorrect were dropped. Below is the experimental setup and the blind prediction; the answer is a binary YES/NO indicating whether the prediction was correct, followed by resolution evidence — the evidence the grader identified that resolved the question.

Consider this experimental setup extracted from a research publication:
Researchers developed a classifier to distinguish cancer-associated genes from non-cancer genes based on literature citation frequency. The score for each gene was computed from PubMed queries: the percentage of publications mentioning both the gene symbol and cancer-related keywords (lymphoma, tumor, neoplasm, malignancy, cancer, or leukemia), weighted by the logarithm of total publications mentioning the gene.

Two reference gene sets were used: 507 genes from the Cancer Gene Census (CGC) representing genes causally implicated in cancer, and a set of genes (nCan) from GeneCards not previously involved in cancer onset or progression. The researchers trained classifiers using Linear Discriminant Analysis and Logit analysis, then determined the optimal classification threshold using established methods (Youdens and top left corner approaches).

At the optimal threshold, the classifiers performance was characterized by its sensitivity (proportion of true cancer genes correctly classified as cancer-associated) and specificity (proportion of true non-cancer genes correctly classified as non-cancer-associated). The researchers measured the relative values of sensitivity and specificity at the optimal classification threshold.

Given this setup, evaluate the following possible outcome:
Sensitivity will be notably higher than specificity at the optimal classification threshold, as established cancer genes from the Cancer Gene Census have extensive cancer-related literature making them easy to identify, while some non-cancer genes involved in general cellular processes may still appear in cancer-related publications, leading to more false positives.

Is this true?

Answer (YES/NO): YES